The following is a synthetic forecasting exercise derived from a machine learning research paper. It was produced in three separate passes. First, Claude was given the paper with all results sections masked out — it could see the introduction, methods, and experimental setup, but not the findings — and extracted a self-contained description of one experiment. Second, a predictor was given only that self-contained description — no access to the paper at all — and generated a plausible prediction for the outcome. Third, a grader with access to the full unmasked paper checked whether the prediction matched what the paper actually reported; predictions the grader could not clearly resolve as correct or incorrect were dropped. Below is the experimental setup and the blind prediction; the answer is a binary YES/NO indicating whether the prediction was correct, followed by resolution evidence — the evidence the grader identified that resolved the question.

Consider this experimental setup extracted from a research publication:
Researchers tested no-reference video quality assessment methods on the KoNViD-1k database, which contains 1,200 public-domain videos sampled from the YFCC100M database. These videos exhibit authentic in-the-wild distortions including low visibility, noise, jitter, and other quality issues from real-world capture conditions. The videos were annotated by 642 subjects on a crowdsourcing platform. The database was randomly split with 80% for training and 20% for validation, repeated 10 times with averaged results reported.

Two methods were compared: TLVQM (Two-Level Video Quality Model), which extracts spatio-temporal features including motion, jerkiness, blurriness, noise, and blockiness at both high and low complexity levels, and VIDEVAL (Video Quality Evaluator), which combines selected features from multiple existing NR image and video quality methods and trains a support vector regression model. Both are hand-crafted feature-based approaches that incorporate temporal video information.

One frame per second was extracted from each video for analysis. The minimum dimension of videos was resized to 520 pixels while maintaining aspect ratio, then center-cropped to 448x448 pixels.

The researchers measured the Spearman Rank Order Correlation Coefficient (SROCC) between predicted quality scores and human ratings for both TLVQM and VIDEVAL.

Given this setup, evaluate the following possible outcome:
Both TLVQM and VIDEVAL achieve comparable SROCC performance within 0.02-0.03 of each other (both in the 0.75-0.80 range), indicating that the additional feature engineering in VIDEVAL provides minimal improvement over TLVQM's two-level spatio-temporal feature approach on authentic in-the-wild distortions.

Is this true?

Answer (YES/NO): NO